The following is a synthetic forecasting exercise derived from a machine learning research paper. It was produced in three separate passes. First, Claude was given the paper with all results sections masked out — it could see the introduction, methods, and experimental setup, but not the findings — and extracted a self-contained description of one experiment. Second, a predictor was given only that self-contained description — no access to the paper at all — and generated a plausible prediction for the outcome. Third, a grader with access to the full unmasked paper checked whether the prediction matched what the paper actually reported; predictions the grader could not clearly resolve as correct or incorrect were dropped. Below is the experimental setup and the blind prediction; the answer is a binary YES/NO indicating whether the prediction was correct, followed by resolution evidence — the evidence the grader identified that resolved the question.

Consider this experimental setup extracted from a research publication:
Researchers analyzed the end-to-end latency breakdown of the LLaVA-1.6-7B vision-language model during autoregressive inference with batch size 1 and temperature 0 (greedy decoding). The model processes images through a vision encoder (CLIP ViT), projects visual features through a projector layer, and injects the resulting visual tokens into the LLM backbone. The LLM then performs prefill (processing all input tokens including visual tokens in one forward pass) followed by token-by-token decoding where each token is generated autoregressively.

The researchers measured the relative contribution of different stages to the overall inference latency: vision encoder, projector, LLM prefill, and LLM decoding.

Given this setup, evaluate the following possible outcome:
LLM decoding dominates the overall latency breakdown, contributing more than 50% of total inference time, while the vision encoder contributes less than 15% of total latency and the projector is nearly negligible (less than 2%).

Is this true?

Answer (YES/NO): NO